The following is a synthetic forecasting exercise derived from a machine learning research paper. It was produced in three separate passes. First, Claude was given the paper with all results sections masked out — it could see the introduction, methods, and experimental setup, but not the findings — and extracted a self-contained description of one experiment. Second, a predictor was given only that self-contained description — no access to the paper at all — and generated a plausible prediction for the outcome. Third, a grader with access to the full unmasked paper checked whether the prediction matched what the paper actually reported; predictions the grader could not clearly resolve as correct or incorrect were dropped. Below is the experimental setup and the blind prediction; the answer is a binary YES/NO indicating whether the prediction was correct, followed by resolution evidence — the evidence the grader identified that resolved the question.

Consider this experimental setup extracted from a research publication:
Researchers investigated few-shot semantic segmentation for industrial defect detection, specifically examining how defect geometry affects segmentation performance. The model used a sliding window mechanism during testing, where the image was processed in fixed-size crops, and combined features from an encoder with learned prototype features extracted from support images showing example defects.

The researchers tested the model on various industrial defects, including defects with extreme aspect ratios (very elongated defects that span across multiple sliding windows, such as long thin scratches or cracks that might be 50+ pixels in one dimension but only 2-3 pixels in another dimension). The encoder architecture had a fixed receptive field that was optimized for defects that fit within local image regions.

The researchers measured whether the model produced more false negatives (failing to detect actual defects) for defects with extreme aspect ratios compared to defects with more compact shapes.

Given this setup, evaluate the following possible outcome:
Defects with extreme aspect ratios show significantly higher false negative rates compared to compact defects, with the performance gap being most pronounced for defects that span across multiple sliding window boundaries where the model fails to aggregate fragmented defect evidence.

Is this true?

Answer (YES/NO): NO